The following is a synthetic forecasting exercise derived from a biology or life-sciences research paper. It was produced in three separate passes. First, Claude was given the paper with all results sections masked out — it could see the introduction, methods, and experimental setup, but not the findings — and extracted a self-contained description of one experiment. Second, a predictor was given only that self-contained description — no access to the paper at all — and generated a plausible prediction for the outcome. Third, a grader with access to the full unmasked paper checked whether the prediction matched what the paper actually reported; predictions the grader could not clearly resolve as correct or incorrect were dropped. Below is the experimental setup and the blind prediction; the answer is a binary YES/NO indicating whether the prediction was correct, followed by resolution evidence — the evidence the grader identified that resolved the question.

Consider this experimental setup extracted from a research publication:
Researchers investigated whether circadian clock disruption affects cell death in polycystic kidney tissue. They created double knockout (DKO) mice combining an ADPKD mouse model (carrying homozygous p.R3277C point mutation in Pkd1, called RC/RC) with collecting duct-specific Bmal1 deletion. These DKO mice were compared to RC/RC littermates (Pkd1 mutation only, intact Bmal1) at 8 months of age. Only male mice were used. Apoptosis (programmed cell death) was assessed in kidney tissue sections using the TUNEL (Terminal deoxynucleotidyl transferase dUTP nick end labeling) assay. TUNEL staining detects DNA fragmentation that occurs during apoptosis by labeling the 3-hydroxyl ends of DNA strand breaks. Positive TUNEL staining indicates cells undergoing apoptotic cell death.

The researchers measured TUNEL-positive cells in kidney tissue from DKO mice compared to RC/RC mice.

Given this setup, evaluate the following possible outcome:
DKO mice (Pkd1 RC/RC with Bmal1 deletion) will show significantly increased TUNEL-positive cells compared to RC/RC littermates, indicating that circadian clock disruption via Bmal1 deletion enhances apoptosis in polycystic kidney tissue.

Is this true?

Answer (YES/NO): YES